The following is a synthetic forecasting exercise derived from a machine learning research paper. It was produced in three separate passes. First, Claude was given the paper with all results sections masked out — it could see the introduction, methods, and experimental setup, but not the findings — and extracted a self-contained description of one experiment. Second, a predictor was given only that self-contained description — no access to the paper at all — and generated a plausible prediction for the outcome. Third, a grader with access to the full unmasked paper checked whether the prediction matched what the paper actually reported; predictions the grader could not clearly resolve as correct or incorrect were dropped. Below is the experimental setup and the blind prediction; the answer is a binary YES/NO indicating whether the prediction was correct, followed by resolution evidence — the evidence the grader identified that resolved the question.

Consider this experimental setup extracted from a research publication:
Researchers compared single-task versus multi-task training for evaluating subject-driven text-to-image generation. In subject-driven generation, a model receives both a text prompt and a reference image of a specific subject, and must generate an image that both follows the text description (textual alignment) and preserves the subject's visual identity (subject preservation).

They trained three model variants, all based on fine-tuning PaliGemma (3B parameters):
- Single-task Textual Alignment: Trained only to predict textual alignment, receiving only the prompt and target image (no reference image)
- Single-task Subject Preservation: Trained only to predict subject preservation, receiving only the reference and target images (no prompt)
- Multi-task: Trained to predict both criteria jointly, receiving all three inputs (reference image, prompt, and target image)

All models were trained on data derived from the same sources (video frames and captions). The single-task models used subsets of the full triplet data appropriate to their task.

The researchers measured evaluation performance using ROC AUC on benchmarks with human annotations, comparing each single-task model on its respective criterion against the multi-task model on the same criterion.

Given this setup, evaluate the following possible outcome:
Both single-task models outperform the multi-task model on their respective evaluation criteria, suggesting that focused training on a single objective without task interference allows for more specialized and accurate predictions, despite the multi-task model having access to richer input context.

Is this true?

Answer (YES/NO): NO